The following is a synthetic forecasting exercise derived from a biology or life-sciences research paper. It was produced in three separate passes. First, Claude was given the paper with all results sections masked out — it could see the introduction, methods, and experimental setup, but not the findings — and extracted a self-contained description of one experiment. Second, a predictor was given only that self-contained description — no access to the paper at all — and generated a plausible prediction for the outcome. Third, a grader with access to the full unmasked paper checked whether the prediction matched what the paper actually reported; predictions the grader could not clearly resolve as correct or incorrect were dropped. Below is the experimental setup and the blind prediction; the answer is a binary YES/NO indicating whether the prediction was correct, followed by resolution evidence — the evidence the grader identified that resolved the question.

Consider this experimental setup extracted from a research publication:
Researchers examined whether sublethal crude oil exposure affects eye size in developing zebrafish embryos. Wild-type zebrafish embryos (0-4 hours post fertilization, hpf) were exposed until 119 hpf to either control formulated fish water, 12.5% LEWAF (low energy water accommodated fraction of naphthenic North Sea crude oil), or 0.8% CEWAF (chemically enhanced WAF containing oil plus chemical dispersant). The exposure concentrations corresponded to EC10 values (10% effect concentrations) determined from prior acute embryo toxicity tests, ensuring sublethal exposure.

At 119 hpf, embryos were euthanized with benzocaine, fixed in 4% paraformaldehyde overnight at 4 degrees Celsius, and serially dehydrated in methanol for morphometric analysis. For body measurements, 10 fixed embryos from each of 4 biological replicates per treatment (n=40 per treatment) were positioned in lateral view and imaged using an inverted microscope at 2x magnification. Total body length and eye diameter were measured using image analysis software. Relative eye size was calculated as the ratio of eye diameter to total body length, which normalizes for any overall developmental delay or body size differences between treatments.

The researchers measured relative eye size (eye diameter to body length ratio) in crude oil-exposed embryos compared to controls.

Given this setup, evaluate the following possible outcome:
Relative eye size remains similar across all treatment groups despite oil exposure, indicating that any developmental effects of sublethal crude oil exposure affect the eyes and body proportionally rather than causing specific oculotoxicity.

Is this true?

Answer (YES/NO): NO